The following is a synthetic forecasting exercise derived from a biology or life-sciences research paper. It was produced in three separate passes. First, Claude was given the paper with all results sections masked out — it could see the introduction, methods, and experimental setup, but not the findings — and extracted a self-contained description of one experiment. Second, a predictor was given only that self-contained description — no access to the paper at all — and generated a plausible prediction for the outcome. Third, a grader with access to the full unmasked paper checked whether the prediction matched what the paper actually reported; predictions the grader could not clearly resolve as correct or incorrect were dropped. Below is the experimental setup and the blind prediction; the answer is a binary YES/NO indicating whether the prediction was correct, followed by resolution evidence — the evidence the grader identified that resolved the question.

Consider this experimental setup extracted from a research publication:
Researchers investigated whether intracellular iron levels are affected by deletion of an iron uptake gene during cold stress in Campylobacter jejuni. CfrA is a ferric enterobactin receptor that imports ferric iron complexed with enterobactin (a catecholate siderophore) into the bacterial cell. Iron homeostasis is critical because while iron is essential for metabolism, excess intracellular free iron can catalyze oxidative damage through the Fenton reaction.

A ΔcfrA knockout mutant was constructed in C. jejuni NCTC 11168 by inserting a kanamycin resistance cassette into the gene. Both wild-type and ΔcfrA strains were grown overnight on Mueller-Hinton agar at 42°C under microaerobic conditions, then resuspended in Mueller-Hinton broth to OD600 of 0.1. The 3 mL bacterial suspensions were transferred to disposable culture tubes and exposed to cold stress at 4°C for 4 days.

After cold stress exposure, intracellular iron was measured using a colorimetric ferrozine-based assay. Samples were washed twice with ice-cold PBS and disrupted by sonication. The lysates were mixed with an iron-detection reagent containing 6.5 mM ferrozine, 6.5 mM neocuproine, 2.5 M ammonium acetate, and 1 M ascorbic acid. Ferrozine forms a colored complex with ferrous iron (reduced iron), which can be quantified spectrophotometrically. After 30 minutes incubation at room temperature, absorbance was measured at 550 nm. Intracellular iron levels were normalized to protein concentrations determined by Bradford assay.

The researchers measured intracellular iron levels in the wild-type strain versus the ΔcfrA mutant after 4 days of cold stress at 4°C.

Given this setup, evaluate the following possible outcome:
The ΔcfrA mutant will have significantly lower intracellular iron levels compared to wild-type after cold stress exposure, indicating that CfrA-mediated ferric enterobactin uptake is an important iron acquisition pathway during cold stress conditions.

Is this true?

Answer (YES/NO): NO